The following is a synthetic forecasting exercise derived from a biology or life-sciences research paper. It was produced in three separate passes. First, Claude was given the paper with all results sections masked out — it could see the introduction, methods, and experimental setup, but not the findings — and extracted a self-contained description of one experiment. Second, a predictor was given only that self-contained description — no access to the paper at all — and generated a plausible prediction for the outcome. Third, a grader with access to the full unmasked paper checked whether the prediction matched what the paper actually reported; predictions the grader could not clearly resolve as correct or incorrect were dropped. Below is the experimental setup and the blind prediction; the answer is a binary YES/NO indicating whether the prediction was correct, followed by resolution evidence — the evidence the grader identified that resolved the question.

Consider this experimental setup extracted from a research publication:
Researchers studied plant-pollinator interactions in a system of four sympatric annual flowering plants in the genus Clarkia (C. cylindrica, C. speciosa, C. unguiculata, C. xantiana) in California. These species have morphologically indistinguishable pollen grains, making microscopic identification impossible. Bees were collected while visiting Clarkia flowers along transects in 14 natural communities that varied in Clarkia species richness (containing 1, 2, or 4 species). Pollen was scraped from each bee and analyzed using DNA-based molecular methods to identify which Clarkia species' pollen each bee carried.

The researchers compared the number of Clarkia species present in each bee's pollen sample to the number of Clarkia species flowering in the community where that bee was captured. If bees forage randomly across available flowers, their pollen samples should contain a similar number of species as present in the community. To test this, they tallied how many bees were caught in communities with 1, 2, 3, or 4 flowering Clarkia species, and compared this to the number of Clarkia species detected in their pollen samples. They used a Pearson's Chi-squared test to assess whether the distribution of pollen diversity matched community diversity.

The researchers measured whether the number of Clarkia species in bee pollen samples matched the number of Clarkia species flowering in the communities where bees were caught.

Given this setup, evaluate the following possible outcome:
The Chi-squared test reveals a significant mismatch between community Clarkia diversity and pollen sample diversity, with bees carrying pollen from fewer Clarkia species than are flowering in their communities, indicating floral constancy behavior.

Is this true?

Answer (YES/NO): YES